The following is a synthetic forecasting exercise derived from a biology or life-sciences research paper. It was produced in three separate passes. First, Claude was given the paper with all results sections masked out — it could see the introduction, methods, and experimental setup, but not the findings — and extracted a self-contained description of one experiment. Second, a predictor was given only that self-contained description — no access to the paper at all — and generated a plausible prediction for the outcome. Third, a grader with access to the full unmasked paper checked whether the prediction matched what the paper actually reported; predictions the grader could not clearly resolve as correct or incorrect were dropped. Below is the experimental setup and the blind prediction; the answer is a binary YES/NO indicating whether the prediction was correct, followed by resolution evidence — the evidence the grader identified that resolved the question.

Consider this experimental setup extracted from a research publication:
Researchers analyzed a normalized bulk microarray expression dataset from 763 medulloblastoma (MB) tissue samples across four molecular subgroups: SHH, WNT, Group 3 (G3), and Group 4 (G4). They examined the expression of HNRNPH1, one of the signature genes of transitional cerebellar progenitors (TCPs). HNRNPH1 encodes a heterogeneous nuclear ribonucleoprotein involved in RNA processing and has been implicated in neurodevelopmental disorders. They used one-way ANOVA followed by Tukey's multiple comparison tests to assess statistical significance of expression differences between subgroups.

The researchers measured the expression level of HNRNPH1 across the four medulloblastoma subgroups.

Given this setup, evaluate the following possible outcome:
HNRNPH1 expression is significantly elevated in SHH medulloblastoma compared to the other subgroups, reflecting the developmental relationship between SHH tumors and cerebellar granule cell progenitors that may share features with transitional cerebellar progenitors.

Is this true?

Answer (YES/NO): NO